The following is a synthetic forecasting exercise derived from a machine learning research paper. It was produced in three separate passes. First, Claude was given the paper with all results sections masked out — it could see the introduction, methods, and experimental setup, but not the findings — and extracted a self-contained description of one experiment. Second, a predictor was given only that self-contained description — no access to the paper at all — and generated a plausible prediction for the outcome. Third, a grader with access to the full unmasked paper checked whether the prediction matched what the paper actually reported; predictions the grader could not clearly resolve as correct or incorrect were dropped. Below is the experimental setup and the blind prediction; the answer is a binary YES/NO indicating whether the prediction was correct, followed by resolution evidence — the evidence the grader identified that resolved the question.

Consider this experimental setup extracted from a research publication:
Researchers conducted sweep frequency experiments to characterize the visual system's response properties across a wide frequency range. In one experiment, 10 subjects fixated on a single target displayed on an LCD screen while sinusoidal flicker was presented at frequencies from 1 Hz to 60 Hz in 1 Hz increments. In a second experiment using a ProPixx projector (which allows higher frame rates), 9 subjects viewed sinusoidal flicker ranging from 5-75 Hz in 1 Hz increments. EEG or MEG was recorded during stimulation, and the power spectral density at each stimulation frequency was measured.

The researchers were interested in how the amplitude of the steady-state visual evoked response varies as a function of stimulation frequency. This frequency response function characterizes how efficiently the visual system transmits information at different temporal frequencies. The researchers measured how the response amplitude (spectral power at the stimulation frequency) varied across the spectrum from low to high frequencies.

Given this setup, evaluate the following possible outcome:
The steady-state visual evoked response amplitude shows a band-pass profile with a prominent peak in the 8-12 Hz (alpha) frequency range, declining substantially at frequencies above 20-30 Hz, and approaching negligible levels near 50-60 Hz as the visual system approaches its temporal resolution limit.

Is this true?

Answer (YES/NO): NO